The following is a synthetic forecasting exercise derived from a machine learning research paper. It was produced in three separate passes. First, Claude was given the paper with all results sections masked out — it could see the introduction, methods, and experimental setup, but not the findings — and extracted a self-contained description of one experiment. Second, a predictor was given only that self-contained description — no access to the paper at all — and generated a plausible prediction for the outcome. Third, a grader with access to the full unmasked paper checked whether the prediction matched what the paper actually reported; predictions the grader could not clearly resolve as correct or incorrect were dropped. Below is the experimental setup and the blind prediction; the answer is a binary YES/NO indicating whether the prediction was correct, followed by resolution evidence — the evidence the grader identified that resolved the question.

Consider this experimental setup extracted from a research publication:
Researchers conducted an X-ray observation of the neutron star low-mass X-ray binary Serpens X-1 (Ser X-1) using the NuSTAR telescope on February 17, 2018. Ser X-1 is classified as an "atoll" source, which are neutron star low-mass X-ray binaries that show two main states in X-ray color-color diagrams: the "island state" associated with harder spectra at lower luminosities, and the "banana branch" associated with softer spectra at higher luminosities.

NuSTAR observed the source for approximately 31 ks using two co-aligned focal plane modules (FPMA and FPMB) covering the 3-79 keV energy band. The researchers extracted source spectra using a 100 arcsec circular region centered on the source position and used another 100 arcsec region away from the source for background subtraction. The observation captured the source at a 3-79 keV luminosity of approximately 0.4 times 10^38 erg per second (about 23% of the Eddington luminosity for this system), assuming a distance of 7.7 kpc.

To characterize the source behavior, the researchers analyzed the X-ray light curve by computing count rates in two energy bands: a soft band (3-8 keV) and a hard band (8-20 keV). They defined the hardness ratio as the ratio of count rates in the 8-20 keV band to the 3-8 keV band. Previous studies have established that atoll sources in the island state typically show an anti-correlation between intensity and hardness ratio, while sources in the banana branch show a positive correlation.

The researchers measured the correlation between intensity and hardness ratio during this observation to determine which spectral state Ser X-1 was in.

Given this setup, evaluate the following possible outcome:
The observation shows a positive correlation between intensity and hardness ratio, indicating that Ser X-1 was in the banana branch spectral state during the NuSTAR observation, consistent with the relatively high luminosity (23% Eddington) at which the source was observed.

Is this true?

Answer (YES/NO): YES